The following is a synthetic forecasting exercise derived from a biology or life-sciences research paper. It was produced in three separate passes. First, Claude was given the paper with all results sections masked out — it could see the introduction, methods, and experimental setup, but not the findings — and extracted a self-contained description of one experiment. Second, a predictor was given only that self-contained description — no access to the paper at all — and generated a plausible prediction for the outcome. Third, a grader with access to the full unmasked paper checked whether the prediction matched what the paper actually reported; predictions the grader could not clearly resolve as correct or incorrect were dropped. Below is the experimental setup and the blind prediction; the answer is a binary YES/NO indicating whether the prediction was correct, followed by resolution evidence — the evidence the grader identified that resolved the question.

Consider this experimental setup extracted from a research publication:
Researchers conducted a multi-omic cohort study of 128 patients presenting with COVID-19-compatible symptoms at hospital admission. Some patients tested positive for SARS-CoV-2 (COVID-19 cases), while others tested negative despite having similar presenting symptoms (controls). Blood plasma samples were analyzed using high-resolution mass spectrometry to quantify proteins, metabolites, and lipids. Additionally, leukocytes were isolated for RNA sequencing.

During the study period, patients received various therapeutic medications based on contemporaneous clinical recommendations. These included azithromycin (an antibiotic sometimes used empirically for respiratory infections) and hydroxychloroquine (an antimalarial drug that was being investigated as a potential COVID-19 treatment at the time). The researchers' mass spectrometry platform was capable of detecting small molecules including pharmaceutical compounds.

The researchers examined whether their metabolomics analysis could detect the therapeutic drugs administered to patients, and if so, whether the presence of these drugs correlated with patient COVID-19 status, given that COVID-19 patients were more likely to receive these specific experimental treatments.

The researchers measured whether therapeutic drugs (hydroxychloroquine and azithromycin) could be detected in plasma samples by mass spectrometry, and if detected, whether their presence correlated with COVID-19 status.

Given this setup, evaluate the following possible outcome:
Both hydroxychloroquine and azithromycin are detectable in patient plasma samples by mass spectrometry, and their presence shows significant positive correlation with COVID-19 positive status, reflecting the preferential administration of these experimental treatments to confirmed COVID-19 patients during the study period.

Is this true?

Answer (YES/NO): YES